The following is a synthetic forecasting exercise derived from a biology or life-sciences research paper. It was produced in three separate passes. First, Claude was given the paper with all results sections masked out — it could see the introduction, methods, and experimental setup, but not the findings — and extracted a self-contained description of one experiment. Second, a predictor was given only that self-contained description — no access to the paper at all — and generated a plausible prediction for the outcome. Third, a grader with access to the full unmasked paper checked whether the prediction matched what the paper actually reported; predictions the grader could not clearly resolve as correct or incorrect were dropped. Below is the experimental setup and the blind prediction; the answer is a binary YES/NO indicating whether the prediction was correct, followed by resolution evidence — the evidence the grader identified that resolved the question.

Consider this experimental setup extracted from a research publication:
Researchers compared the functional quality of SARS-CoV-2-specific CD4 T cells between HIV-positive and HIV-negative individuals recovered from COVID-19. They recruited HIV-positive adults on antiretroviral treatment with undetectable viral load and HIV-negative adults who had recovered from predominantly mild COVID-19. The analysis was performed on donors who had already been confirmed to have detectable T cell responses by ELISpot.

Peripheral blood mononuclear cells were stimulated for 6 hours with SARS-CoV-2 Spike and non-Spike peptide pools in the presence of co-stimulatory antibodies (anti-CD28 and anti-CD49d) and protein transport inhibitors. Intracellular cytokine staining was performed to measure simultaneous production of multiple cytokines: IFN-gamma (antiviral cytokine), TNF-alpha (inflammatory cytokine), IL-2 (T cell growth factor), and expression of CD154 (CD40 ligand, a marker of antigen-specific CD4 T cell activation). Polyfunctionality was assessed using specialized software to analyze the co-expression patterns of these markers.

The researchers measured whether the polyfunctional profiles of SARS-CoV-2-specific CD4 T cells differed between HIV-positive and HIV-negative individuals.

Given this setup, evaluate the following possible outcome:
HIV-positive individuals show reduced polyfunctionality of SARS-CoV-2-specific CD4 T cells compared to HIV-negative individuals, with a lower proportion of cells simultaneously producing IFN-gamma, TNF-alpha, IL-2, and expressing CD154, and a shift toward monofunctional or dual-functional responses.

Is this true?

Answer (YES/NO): NO